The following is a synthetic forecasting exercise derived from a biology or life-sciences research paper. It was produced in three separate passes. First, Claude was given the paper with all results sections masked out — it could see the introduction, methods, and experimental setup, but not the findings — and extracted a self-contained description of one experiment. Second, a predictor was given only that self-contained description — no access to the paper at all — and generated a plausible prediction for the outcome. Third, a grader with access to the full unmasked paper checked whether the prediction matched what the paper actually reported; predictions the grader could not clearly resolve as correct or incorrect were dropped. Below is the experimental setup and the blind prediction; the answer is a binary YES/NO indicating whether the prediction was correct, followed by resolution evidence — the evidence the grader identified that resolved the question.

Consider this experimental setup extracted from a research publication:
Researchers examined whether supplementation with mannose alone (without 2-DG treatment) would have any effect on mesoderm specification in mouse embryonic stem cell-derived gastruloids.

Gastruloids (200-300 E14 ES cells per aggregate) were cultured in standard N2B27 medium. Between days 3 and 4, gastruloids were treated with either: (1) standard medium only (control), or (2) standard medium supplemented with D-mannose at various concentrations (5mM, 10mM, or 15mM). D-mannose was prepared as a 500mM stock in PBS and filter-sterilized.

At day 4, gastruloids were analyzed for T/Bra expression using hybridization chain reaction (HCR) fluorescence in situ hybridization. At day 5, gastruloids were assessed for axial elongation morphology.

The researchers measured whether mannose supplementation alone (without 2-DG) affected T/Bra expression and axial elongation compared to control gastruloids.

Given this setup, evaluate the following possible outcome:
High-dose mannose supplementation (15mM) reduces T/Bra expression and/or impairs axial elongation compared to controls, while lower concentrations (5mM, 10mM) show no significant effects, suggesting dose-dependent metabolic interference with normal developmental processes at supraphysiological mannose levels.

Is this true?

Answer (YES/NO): NO